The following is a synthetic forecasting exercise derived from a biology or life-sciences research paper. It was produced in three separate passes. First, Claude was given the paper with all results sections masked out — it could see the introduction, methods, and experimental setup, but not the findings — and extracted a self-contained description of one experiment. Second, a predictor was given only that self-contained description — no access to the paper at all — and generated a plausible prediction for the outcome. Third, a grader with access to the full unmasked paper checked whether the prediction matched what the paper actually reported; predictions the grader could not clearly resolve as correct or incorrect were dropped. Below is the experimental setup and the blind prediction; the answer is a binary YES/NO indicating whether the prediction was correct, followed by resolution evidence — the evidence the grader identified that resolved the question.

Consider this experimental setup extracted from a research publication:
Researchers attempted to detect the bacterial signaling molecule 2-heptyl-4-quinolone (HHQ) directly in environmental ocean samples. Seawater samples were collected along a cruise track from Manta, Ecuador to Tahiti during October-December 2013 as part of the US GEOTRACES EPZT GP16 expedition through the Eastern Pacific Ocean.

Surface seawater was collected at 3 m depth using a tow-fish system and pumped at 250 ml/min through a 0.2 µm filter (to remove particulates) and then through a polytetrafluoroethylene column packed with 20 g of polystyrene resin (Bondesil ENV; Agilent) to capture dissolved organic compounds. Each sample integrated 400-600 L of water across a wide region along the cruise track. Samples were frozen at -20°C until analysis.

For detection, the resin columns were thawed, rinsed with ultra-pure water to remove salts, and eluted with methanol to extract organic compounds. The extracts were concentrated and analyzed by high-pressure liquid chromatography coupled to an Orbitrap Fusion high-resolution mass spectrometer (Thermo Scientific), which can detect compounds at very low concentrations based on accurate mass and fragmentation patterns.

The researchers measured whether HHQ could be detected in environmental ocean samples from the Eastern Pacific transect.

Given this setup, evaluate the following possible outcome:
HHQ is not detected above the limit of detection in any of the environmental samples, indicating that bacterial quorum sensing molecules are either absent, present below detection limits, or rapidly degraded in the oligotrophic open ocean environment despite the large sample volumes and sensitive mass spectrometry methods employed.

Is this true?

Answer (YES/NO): NO